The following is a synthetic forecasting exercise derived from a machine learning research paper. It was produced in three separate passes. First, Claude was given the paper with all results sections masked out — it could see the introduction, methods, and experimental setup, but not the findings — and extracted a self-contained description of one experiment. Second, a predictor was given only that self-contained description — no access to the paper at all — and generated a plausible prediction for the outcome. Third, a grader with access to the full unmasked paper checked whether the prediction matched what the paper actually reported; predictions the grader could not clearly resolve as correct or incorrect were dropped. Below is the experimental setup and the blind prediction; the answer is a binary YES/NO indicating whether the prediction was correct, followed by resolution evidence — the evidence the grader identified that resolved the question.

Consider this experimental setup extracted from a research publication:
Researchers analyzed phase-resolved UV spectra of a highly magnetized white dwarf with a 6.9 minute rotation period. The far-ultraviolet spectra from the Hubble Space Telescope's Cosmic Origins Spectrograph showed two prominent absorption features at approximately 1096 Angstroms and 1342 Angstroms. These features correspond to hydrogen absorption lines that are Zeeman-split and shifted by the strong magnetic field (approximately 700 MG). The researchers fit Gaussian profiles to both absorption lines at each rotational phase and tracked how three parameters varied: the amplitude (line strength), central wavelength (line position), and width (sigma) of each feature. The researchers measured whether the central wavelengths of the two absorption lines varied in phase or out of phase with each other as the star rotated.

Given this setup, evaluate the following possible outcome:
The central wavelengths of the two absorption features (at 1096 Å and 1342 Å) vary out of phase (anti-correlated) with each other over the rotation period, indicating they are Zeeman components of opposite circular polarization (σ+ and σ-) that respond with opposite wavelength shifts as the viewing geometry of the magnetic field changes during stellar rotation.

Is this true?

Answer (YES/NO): NO